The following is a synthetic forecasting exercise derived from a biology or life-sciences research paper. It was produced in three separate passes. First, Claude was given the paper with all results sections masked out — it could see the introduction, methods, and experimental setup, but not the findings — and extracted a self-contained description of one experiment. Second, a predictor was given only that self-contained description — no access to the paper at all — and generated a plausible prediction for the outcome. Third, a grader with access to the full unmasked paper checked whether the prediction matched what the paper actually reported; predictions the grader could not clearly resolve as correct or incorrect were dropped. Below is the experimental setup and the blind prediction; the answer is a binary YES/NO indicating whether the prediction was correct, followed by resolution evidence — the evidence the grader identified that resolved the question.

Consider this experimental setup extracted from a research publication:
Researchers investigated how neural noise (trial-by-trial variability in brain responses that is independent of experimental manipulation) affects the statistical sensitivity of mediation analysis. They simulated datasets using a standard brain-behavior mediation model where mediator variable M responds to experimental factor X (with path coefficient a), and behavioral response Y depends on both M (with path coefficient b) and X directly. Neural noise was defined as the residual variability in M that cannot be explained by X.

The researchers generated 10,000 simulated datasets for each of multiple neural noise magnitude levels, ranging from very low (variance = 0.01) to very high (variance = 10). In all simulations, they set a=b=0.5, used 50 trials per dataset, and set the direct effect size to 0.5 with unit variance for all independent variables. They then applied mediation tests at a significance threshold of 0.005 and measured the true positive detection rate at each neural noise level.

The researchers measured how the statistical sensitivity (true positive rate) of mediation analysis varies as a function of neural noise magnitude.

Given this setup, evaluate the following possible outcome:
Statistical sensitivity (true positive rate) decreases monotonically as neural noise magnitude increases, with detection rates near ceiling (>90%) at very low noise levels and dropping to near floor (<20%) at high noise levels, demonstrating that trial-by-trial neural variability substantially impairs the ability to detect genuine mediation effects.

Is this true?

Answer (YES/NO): NO